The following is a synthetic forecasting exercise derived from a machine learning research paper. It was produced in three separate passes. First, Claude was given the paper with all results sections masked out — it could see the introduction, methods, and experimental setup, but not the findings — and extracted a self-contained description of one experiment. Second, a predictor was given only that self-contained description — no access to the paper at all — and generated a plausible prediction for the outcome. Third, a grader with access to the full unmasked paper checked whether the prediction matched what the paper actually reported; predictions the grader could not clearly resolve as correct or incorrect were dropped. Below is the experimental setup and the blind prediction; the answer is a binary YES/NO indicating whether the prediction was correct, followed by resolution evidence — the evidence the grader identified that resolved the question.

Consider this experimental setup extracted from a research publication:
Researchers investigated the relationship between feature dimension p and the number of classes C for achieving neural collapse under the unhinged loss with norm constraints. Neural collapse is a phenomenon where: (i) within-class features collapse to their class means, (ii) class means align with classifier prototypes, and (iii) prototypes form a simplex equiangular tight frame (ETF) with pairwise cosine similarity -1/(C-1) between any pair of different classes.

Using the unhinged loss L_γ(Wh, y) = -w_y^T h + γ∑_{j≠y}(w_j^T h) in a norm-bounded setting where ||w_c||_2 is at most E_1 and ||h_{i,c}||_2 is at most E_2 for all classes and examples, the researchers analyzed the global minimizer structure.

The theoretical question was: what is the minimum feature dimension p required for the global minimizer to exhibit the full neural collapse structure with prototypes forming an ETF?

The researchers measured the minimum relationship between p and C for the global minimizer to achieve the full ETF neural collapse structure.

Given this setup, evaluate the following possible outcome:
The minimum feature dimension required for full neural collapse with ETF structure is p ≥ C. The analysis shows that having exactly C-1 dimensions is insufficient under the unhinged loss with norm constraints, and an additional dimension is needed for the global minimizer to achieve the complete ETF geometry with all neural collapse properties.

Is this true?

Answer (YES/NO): NO